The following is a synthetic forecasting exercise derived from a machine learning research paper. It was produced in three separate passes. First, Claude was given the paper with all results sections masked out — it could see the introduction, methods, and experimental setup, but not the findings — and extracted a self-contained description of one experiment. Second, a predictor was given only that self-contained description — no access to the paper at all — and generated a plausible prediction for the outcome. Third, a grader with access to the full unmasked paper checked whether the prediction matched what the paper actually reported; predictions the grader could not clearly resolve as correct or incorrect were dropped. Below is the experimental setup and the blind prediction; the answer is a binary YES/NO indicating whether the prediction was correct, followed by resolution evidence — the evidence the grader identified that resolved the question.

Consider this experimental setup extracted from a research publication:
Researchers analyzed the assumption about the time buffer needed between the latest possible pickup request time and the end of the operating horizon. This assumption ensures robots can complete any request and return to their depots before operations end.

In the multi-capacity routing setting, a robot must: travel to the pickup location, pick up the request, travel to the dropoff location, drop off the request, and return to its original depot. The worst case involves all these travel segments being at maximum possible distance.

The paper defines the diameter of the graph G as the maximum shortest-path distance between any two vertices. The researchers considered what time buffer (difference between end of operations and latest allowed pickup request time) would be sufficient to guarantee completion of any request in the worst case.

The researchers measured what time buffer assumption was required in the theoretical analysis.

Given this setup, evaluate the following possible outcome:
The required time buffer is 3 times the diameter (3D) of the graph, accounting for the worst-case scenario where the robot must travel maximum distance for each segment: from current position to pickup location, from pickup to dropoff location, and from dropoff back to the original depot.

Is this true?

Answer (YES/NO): YES